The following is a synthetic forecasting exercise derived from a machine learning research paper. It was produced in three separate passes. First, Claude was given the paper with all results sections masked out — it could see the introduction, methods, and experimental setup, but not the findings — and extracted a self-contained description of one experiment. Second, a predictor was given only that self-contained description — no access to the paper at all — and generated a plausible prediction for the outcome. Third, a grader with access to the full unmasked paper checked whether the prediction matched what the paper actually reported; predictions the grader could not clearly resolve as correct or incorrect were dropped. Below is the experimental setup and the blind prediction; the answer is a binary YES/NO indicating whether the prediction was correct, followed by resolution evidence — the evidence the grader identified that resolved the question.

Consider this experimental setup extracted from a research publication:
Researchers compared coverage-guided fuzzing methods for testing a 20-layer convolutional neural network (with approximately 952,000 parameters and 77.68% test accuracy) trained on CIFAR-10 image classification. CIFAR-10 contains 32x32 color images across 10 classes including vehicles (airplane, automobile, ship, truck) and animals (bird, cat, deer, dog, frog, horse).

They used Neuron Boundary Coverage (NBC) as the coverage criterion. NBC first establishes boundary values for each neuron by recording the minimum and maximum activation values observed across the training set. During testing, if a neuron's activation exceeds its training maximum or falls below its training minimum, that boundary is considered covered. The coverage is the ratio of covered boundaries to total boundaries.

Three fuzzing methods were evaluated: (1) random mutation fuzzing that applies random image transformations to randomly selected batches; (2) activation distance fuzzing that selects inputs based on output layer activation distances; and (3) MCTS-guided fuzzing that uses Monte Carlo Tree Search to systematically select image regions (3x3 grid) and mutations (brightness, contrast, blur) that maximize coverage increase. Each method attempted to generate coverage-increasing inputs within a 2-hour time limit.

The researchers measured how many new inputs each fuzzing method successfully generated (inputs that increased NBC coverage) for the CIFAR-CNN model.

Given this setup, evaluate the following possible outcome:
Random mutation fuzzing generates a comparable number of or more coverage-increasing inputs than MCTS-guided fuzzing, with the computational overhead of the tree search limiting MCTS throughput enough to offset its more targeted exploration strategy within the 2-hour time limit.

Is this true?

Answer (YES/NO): YES